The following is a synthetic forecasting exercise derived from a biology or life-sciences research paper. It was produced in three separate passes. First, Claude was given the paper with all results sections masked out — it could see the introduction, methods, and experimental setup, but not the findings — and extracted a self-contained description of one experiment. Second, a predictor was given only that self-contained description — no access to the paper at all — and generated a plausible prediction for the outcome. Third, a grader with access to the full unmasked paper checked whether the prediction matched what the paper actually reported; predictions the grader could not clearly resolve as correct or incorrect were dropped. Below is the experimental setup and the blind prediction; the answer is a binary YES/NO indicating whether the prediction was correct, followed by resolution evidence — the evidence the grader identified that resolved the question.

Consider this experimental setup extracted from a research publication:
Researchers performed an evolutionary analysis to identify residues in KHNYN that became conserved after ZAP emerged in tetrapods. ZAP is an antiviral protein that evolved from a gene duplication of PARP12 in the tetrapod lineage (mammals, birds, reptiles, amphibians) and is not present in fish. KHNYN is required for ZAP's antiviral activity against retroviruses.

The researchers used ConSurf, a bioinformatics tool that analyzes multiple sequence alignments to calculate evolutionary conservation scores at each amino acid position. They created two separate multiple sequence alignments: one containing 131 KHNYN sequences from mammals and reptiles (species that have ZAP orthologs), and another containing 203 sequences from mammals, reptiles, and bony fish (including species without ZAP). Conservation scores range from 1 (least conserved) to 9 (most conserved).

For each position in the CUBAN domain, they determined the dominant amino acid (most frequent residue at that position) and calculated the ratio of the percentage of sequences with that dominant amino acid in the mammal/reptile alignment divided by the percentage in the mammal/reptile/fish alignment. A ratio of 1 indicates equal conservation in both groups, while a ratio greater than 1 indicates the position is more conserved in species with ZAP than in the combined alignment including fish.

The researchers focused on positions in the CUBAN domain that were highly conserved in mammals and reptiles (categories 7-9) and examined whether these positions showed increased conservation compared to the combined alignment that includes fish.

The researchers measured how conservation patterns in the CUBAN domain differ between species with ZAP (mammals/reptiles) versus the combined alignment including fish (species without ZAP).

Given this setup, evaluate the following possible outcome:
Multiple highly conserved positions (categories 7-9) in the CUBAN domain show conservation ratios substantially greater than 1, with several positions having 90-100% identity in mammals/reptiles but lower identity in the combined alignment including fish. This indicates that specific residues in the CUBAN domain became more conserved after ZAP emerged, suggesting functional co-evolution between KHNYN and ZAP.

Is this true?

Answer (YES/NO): NO